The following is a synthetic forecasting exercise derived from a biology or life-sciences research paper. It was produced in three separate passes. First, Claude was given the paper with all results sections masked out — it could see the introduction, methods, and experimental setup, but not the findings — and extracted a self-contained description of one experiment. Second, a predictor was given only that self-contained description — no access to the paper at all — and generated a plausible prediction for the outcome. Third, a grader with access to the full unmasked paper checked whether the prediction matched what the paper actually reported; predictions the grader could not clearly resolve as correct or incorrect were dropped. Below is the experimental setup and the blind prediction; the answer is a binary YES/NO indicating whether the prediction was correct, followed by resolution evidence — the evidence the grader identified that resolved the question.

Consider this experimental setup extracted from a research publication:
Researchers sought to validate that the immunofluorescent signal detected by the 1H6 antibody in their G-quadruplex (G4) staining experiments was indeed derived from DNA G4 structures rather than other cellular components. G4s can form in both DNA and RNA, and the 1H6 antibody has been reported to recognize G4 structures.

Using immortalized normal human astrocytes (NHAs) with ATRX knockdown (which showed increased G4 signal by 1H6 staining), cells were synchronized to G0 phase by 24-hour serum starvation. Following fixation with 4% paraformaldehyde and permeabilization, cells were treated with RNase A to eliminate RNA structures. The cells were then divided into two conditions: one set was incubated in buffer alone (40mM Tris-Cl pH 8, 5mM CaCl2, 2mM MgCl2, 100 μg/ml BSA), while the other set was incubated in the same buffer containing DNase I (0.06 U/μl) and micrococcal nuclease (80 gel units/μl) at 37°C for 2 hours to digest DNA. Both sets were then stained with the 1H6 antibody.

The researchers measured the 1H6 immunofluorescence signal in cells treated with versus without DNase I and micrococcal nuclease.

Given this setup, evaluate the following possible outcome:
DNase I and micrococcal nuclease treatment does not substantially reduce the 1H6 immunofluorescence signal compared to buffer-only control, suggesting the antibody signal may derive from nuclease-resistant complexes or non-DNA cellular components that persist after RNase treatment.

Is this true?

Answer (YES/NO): NO